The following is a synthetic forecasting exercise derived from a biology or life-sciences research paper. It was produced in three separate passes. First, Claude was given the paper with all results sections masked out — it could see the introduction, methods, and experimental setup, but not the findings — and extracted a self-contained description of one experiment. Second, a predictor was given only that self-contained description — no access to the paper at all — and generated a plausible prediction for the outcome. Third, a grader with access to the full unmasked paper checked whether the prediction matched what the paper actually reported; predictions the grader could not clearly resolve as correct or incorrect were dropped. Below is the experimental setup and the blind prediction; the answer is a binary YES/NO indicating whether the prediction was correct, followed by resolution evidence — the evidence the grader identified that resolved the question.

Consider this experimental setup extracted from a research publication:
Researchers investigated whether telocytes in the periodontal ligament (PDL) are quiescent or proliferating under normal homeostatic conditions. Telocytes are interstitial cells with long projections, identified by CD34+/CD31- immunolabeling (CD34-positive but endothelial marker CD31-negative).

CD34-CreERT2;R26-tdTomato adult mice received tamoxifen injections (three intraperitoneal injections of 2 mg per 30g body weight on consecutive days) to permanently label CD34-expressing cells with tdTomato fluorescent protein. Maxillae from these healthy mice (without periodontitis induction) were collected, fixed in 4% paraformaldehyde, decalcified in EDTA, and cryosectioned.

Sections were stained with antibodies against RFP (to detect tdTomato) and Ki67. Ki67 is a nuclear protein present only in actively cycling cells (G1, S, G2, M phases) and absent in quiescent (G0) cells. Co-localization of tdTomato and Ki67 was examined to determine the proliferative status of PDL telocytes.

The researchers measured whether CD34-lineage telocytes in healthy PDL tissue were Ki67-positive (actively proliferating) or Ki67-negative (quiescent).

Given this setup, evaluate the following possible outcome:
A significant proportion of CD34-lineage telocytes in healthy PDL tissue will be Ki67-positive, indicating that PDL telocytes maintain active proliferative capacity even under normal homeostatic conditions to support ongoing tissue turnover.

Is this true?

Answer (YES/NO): NO